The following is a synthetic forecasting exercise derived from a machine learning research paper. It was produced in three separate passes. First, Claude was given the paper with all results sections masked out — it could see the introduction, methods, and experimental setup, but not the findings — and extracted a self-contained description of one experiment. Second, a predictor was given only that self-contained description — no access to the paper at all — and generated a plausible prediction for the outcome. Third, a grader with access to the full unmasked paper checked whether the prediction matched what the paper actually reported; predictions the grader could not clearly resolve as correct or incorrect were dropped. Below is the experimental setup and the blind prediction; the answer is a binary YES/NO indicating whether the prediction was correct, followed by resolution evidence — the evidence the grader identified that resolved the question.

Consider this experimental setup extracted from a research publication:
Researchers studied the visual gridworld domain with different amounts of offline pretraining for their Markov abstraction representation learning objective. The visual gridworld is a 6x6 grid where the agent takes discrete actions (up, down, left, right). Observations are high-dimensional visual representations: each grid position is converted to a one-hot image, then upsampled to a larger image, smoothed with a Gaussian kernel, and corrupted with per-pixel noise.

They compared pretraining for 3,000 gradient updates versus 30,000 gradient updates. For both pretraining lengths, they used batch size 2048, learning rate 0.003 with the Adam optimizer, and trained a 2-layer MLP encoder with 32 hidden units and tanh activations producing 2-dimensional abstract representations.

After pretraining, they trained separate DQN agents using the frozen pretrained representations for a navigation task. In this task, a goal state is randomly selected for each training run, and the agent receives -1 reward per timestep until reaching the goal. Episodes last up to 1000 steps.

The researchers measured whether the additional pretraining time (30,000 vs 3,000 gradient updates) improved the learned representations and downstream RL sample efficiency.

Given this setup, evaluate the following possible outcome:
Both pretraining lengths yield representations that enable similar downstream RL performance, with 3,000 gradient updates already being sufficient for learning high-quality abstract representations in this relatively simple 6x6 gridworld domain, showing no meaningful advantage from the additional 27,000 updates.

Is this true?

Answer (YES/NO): YES